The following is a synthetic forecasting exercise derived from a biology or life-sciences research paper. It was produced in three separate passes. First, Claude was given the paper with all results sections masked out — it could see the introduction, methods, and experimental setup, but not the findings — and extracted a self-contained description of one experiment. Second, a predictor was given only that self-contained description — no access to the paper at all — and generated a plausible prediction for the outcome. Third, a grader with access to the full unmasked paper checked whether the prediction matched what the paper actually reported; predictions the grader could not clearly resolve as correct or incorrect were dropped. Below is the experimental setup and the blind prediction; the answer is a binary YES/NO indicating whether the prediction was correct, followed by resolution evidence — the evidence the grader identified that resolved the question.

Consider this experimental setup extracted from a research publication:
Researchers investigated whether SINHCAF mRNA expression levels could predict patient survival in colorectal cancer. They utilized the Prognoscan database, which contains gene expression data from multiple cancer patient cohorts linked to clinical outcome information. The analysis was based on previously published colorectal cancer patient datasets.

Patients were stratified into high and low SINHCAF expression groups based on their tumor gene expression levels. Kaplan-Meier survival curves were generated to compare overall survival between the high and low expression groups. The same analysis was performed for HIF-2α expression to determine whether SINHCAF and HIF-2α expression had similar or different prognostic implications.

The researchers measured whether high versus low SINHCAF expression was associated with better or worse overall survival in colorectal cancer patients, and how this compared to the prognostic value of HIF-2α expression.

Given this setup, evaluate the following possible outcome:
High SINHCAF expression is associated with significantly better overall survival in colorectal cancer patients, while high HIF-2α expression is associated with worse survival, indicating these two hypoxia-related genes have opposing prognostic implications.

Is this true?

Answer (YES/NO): NO